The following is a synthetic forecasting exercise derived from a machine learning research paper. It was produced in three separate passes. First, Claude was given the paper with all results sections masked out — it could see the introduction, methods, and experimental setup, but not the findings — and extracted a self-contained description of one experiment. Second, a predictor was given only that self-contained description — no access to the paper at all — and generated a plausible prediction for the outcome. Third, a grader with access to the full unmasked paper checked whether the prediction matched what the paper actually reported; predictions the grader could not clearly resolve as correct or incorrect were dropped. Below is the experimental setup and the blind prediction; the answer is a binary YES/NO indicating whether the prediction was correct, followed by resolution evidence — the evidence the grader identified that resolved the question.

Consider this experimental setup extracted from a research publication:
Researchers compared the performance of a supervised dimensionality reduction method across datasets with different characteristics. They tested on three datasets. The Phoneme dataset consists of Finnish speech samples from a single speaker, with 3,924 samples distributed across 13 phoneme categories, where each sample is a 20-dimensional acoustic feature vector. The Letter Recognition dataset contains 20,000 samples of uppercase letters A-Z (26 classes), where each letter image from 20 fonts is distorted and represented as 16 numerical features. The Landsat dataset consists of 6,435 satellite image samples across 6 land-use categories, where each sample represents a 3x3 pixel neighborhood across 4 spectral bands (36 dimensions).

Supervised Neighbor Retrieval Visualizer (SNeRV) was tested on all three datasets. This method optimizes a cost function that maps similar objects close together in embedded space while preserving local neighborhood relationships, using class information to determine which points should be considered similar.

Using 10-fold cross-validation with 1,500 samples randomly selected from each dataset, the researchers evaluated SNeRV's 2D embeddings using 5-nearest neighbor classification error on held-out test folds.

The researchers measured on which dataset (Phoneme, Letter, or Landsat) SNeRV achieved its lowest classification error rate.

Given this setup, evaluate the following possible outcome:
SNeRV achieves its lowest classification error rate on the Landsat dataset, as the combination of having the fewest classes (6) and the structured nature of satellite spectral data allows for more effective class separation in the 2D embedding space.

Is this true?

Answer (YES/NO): NO